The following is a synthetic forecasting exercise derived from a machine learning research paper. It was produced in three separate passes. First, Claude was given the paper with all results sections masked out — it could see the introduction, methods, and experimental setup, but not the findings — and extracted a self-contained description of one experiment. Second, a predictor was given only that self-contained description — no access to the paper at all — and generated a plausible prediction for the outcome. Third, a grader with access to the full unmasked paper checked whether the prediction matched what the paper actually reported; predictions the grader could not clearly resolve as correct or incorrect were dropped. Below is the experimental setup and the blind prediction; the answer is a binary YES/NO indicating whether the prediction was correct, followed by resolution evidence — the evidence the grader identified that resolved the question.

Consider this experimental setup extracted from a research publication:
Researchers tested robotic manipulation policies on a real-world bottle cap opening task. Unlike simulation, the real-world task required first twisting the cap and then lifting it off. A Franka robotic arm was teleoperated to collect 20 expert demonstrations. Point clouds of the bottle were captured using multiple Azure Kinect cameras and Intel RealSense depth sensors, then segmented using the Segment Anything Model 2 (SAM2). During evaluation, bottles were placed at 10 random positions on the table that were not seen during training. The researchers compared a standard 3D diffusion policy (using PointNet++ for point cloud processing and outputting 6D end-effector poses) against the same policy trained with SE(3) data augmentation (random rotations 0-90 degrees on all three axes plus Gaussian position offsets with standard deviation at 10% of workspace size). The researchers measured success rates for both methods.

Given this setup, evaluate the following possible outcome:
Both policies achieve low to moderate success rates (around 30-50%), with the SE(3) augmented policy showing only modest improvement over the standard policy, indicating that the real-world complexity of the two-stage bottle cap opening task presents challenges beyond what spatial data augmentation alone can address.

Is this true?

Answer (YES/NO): NO